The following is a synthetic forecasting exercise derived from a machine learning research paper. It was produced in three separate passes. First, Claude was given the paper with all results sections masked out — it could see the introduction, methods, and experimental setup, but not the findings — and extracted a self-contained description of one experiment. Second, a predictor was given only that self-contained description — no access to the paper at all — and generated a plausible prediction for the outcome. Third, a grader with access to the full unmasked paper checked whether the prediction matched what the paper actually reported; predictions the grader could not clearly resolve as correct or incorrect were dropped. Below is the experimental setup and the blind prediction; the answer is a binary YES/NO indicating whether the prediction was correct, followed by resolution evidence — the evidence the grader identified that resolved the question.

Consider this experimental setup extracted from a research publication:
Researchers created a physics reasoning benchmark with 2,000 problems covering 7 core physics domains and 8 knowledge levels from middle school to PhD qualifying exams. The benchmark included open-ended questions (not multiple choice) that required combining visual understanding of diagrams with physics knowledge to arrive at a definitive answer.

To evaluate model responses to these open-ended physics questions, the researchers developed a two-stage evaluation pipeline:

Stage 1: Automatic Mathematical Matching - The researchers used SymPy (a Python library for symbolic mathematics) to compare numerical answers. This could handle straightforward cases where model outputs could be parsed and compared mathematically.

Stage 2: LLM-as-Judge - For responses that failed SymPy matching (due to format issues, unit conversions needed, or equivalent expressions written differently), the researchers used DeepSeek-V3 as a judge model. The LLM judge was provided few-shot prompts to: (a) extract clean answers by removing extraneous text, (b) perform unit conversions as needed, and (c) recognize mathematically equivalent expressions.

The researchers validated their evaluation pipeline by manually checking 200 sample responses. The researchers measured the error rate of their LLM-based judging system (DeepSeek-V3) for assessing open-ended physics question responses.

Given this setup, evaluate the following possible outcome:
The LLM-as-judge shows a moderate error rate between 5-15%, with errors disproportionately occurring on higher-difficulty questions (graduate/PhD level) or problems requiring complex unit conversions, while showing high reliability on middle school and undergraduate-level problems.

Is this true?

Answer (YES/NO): NO